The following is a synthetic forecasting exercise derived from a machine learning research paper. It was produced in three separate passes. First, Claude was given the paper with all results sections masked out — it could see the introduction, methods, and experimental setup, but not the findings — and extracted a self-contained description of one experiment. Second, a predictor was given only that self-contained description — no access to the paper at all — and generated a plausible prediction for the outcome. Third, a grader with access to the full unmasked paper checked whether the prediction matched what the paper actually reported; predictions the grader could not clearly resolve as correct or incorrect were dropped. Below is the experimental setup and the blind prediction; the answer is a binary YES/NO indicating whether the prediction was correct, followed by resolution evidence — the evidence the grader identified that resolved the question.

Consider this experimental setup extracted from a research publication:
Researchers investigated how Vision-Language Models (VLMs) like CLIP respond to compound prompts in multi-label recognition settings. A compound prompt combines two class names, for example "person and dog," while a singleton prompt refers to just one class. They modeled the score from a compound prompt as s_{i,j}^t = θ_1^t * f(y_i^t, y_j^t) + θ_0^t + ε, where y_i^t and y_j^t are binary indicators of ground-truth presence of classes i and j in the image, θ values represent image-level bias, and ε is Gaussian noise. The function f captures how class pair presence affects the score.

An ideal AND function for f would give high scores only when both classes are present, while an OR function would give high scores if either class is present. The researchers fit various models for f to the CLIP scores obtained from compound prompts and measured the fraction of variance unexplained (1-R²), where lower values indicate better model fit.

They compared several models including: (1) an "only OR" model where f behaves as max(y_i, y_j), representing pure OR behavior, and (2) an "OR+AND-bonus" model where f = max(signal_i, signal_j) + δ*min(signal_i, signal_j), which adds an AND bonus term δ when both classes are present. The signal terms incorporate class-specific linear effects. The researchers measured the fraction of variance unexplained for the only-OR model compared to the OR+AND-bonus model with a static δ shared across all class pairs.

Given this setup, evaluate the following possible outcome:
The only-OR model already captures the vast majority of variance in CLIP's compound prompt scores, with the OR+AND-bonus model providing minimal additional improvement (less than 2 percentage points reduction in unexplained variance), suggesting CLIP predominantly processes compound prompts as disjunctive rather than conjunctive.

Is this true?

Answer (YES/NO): NO